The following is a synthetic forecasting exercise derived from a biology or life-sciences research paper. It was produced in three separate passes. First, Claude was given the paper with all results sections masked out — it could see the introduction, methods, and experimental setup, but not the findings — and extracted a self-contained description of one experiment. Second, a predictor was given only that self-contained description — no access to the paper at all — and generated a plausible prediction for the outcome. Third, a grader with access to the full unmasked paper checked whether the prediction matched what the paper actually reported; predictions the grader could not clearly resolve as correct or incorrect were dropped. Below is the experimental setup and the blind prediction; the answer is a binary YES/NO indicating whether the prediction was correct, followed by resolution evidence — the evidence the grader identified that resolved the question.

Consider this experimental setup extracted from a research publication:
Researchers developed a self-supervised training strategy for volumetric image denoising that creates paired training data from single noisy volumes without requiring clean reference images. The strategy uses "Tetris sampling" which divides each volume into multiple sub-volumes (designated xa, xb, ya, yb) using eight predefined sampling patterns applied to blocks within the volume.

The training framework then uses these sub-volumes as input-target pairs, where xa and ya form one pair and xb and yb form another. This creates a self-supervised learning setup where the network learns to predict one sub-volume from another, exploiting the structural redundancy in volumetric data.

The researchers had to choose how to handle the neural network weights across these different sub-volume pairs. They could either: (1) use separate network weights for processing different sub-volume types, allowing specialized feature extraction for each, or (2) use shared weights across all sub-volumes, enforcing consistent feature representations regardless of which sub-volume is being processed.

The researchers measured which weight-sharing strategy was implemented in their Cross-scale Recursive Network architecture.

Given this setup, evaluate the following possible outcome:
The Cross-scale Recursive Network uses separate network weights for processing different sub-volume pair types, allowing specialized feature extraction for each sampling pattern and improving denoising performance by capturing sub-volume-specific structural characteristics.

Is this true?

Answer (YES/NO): NO